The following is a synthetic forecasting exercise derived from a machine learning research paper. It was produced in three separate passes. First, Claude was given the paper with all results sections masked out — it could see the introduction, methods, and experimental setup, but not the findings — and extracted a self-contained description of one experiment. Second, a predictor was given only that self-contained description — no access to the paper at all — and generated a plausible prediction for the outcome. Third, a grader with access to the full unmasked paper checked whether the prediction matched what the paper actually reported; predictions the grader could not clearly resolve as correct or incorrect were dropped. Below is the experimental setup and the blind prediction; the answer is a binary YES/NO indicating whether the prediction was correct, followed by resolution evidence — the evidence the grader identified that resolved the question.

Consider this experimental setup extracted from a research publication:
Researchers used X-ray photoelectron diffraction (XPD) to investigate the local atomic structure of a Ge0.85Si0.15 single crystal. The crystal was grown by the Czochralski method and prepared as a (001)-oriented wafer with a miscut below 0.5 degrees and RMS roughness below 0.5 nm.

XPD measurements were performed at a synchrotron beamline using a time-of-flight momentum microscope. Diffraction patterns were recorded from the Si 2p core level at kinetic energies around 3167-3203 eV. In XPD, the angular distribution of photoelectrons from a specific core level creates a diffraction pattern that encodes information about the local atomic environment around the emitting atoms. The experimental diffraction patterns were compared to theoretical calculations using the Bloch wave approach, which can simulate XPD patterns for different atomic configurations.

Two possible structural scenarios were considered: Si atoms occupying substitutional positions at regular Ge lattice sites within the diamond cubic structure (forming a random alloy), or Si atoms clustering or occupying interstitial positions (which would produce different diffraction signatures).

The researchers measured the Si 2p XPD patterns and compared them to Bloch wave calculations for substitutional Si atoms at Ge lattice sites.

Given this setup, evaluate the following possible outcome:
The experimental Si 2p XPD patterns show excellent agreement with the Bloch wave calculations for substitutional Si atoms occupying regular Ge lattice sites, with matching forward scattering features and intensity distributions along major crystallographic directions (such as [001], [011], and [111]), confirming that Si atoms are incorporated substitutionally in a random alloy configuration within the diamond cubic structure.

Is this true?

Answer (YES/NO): YES